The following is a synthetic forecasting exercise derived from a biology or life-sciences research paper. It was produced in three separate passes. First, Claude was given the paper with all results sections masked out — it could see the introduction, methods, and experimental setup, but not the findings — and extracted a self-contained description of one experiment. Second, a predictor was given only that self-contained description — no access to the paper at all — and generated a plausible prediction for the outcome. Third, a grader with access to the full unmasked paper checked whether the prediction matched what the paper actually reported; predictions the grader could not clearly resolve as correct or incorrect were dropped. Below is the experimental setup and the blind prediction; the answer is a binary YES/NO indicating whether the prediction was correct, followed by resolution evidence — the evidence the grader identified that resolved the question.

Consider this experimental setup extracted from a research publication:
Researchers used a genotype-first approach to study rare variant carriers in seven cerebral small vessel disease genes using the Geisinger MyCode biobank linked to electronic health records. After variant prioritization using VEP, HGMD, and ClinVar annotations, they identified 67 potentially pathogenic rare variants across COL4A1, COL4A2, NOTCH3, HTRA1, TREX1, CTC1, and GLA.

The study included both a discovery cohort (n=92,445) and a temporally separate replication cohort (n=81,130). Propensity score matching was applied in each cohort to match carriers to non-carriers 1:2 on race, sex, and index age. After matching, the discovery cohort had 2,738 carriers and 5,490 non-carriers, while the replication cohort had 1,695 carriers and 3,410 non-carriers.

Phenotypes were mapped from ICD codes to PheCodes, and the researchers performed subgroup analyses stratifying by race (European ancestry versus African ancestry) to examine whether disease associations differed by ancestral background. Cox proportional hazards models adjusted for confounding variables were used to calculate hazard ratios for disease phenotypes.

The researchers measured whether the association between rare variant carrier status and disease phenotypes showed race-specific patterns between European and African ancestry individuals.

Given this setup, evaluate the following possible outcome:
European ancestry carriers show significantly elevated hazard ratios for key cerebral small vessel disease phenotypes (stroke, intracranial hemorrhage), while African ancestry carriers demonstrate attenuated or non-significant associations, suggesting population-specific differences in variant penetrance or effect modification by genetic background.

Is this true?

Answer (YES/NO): NO